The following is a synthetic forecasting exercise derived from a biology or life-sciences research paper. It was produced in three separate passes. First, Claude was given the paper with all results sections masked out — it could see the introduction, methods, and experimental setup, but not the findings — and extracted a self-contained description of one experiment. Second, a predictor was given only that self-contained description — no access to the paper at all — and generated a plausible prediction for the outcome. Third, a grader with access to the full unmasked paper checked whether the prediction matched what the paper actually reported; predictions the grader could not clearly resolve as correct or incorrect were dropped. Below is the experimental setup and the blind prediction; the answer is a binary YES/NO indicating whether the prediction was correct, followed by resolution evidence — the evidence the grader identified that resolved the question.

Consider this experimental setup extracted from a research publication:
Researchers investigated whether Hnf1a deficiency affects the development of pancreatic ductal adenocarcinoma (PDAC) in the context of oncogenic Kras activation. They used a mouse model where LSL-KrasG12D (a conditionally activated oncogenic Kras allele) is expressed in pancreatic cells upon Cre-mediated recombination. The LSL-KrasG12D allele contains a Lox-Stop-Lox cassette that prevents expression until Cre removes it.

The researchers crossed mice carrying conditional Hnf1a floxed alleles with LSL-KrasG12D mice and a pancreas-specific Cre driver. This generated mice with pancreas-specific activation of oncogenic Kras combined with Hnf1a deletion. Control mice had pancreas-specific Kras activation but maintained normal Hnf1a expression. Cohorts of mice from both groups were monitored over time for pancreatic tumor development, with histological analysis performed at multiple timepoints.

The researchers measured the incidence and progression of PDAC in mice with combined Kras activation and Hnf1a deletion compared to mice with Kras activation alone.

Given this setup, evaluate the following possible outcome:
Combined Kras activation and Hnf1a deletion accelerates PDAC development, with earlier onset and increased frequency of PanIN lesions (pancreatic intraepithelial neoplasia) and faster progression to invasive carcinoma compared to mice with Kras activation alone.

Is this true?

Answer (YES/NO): YES